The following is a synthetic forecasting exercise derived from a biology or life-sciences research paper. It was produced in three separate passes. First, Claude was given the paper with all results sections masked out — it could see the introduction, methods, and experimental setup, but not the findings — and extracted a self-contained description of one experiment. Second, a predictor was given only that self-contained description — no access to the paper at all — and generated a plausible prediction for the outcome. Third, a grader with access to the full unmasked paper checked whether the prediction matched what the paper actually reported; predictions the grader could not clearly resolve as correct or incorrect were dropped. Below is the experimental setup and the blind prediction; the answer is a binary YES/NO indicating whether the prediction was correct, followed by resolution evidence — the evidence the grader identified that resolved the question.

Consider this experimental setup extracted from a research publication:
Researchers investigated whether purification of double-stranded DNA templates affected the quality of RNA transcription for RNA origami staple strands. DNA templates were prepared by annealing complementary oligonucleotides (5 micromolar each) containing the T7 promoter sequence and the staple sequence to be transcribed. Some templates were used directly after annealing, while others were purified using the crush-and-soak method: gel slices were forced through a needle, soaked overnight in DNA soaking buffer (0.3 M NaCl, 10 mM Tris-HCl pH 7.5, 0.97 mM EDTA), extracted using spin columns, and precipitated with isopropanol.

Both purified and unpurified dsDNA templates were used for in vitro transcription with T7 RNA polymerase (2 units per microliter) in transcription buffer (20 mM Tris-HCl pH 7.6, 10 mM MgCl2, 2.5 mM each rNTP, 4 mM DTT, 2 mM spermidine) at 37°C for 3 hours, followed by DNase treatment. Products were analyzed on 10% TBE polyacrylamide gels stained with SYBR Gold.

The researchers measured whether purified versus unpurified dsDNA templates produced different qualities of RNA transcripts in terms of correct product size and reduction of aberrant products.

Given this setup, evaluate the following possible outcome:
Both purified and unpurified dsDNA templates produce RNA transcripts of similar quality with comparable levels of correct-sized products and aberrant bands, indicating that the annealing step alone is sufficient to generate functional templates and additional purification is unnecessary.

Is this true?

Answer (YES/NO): YES